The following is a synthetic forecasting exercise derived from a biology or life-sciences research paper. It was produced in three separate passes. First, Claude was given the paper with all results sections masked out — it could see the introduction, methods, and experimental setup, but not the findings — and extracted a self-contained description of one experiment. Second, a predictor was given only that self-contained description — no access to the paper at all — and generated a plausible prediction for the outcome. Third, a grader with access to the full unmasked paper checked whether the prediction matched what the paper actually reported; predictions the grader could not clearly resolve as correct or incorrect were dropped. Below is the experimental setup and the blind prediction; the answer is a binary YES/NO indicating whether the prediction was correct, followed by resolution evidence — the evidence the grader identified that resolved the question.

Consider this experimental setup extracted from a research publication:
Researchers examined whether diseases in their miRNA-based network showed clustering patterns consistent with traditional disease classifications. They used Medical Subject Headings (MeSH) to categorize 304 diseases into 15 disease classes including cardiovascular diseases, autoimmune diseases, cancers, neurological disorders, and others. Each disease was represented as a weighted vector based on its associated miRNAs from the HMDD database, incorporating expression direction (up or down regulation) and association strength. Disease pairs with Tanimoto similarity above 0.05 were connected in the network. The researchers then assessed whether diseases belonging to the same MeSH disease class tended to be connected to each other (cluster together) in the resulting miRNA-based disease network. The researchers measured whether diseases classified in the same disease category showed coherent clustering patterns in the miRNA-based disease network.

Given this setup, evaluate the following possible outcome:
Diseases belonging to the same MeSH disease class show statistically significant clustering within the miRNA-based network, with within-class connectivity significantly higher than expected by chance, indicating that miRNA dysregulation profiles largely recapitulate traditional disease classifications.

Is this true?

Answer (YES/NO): YES